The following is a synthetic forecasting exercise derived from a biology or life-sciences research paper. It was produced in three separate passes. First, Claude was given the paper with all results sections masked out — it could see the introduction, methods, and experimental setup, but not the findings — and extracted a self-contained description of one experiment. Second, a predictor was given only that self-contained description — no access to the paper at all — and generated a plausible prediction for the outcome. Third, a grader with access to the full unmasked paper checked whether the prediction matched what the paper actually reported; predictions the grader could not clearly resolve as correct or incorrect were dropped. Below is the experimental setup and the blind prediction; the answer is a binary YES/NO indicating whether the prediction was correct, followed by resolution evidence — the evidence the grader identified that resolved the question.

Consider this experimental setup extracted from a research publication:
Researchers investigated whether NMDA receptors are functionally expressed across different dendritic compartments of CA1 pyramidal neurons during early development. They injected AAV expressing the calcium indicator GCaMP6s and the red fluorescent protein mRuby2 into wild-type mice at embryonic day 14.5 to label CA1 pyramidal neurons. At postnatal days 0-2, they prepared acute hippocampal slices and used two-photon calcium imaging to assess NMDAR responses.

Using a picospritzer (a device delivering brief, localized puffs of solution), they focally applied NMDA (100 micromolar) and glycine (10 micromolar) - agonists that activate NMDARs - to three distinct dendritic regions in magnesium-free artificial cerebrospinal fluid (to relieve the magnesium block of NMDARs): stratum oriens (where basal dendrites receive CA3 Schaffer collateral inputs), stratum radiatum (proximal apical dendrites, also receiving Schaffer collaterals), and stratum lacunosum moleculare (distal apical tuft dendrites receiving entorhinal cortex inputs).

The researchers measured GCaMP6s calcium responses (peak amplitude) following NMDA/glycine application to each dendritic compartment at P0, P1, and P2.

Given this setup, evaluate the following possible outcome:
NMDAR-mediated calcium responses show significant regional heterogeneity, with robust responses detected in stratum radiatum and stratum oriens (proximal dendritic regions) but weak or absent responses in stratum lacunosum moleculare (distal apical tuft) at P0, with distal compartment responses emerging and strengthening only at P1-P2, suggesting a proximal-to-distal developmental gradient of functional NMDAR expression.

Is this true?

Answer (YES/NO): NO